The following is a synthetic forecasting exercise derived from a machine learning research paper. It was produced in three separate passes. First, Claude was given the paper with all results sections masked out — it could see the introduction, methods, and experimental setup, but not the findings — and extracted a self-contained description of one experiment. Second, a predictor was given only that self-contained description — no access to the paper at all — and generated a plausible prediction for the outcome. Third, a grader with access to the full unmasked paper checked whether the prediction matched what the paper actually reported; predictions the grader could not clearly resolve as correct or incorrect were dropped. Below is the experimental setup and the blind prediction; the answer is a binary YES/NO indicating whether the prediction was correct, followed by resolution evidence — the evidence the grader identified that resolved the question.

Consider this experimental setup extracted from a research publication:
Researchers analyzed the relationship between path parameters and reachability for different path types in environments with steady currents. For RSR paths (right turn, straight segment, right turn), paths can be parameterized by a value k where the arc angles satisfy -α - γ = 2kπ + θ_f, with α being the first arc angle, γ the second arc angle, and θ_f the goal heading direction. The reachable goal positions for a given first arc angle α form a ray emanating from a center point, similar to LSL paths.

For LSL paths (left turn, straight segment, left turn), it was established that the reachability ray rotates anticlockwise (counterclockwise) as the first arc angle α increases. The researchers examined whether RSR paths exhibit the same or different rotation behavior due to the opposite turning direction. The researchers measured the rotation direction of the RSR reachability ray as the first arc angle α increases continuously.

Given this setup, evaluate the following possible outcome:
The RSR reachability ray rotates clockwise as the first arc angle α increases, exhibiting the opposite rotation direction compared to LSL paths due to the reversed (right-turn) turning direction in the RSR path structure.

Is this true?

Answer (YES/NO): YES